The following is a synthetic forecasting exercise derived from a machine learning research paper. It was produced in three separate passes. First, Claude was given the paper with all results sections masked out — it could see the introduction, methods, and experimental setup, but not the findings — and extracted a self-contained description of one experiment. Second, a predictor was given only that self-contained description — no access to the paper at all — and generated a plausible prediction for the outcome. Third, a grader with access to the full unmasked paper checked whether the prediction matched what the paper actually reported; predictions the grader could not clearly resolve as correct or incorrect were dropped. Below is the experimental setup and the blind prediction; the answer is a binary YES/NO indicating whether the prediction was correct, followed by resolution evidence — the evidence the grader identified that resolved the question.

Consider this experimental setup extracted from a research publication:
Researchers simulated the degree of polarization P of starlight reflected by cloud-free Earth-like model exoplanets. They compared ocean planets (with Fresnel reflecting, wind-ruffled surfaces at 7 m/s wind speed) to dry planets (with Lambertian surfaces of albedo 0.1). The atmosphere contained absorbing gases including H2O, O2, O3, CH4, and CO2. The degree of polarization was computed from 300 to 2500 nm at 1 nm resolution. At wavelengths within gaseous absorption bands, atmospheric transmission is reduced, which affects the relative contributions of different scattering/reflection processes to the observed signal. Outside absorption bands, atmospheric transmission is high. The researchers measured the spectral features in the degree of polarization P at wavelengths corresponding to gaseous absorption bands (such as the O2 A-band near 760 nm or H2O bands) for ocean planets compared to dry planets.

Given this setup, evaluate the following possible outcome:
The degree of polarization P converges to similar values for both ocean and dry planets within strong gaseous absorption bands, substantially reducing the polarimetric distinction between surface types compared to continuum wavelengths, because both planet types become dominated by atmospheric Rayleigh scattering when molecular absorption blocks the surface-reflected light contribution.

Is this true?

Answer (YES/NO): YES